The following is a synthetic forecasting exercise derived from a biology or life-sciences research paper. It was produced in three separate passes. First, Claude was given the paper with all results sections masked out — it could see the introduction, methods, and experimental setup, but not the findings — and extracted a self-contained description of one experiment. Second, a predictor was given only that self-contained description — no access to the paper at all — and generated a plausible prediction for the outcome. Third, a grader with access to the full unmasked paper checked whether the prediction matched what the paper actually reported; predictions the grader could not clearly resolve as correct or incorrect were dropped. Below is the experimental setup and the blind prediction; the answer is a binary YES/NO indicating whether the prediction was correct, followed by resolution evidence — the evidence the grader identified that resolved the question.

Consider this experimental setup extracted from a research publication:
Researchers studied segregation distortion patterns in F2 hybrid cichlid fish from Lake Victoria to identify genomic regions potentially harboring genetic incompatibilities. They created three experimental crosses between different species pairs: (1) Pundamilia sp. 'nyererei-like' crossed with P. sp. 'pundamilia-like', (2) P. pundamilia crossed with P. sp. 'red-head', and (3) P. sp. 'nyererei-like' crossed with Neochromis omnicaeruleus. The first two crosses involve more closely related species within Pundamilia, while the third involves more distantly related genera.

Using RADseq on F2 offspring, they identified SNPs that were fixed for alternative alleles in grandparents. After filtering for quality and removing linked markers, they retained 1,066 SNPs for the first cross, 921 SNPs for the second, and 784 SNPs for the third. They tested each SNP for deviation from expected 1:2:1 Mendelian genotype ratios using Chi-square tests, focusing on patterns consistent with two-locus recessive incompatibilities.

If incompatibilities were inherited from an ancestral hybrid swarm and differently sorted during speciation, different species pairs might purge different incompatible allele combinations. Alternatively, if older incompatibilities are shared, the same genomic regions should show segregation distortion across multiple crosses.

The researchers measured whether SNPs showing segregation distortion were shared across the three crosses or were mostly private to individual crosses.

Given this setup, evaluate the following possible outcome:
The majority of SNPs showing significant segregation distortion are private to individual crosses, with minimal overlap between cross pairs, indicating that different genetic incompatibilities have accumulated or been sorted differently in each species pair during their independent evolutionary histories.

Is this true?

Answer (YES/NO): YES